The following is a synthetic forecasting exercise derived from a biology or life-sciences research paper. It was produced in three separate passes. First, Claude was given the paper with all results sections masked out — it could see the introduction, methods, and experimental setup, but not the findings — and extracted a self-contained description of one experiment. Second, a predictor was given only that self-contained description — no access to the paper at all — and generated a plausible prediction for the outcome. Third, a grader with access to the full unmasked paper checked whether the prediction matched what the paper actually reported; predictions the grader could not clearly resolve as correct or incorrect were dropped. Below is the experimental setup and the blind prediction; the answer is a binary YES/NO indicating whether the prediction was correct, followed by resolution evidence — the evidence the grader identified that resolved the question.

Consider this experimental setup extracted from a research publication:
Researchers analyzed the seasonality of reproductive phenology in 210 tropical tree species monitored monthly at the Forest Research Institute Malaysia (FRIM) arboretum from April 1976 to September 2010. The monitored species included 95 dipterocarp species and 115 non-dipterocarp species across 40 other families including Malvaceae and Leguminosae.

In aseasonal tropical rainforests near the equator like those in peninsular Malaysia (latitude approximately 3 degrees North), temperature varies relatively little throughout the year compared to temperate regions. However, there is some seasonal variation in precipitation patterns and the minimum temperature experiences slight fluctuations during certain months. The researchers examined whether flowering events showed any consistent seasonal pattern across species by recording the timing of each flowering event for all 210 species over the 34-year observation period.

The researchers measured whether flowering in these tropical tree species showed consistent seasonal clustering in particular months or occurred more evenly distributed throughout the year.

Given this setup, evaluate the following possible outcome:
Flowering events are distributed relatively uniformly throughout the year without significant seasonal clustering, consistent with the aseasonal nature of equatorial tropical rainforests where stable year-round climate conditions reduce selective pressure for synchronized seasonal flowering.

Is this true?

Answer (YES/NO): NO